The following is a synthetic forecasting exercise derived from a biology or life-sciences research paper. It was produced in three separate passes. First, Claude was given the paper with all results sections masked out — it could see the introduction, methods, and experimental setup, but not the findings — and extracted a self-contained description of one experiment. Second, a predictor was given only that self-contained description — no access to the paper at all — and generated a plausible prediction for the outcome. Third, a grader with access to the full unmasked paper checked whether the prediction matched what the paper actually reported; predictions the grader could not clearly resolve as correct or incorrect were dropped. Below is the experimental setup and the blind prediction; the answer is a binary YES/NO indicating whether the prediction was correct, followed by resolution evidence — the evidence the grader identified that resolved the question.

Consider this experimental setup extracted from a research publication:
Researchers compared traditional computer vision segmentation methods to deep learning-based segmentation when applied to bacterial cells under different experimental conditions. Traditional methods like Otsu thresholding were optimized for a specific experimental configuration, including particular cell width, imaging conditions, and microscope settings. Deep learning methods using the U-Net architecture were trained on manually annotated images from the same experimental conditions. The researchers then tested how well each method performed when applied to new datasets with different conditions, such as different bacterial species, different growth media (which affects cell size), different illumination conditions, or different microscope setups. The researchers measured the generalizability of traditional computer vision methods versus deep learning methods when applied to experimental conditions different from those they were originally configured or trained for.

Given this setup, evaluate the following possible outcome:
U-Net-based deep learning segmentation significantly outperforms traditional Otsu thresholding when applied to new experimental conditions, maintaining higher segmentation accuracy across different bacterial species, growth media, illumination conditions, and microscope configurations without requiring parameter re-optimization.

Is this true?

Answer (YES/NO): NO